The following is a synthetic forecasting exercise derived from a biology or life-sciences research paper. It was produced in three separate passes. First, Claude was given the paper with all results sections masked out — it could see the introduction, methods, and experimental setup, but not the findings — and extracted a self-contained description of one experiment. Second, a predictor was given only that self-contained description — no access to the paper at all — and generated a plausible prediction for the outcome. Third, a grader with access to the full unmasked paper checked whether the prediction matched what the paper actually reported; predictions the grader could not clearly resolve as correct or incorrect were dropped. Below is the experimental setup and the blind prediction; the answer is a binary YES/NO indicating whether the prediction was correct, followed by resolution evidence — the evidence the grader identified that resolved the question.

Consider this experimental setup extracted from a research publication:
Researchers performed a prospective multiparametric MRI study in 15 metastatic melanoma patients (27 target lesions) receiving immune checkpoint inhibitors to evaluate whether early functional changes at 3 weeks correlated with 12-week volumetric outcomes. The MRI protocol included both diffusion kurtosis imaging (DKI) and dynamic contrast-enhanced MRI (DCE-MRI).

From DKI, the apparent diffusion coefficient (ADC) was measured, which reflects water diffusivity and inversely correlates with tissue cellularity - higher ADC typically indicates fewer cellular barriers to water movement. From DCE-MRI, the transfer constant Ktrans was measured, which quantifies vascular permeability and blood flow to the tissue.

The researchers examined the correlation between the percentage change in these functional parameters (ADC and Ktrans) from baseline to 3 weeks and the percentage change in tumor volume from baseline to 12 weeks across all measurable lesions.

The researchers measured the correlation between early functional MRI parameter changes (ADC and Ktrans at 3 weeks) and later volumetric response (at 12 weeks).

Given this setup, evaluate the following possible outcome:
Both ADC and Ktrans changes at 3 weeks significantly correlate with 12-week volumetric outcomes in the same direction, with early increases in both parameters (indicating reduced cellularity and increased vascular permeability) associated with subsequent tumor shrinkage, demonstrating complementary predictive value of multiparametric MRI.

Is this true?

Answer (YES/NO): NO